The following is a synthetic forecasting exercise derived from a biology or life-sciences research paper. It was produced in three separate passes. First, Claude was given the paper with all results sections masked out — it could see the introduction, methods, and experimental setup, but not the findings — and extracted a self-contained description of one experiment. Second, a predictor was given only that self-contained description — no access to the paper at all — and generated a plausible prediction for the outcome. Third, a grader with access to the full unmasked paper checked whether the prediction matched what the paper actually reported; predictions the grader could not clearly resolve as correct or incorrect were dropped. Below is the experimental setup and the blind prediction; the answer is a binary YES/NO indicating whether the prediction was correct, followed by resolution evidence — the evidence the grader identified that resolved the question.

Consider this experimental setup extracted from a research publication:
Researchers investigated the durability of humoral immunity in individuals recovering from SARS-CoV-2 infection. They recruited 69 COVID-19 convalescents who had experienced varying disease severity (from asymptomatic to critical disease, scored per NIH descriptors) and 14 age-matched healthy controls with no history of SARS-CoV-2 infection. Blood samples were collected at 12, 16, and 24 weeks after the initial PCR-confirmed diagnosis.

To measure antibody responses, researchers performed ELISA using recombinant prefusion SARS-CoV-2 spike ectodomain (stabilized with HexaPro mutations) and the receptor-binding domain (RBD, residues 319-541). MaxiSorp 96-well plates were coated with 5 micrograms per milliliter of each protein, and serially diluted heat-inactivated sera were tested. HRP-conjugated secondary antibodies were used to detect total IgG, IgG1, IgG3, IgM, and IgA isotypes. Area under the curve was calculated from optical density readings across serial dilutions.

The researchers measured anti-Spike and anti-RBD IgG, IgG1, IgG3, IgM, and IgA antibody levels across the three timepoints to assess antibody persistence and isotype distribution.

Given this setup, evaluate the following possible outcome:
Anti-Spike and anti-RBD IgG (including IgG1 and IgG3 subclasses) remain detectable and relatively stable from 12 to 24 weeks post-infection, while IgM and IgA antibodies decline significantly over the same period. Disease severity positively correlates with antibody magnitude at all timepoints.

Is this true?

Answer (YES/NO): NO